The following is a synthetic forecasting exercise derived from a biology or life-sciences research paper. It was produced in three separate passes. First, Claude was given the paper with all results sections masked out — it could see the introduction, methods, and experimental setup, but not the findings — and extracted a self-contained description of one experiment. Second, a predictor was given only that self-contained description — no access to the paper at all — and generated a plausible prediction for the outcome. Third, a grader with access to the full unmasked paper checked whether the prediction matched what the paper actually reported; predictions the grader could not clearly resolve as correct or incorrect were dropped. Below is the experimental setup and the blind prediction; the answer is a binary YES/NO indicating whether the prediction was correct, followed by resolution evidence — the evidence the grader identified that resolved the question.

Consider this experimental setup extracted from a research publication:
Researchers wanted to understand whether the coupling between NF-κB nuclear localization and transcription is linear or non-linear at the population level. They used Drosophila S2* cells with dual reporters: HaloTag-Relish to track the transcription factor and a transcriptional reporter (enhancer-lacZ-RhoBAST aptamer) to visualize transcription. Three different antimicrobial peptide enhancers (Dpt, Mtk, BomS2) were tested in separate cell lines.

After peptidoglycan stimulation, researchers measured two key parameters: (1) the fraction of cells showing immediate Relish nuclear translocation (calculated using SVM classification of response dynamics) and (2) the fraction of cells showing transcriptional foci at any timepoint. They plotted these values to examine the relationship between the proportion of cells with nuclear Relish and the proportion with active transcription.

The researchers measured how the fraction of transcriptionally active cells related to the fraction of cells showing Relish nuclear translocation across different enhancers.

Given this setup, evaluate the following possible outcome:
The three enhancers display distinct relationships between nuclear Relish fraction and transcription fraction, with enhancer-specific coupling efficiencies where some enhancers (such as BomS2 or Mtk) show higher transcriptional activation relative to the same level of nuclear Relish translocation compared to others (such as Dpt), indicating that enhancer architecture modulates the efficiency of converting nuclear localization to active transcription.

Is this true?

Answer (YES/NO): NO